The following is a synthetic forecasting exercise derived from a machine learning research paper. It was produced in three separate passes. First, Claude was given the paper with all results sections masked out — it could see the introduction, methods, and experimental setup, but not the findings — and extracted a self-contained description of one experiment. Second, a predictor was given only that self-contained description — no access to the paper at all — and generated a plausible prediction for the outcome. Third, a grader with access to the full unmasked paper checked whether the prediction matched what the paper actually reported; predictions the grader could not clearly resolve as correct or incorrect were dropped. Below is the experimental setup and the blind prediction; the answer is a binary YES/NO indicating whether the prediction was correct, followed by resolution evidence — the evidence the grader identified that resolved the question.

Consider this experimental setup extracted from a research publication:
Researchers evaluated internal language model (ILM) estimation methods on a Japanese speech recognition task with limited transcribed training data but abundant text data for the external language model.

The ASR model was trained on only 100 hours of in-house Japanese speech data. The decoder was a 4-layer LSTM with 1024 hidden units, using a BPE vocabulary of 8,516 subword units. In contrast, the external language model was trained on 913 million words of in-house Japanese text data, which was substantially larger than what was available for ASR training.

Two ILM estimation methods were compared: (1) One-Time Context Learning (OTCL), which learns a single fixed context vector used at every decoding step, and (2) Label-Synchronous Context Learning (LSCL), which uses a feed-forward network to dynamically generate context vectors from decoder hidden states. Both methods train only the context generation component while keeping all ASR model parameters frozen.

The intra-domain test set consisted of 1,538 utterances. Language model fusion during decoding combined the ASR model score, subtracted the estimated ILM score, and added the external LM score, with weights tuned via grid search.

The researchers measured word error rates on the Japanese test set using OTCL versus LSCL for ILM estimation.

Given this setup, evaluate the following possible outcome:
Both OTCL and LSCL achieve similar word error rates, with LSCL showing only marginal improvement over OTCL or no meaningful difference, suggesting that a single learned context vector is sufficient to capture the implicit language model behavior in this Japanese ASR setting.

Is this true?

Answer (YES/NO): NO